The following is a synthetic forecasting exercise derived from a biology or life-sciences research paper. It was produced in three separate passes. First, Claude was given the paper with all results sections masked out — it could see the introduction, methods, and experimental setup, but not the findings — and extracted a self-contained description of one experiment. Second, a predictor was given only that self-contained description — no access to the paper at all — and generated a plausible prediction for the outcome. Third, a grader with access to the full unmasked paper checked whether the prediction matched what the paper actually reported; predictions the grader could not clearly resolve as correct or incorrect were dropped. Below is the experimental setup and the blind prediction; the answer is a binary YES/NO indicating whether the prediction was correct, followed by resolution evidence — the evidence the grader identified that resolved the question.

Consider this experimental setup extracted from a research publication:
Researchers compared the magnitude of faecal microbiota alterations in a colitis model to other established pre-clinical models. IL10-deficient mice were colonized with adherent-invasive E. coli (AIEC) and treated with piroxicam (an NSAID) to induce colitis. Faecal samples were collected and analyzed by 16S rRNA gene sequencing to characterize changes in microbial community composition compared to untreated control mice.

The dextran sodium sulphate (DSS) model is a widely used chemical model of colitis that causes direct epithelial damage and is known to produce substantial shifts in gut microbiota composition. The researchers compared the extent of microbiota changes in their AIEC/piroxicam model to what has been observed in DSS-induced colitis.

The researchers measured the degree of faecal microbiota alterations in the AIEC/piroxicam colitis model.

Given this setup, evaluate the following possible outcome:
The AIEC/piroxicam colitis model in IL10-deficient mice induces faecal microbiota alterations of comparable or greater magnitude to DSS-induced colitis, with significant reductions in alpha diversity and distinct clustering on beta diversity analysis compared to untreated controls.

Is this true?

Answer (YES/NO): NO